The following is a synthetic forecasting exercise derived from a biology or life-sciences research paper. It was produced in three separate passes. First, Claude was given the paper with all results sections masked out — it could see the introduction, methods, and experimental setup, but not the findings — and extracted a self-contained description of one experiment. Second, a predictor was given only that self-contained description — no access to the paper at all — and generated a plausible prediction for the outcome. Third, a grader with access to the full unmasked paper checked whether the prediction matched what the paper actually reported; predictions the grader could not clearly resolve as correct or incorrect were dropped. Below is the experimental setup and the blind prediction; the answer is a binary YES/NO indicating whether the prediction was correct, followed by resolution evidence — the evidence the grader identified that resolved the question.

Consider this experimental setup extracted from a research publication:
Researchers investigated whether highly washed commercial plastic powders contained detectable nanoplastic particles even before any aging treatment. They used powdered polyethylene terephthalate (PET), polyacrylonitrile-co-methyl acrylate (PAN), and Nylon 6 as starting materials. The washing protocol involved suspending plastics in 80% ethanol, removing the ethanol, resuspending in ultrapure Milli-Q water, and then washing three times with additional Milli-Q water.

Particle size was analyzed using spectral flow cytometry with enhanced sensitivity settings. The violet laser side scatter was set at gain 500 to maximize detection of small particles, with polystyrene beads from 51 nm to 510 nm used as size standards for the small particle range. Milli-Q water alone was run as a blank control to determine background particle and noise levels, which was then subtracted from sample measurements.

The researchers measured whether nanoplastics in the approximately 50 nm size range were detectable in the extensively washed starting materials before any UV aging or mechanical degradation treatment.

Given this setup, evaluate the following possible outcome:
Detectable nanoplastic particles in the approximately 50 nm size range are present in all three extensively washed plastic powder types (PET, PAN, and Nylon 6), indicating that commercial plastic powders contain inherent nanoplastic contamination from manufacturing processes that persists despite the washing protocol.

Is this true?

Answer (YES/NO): YES